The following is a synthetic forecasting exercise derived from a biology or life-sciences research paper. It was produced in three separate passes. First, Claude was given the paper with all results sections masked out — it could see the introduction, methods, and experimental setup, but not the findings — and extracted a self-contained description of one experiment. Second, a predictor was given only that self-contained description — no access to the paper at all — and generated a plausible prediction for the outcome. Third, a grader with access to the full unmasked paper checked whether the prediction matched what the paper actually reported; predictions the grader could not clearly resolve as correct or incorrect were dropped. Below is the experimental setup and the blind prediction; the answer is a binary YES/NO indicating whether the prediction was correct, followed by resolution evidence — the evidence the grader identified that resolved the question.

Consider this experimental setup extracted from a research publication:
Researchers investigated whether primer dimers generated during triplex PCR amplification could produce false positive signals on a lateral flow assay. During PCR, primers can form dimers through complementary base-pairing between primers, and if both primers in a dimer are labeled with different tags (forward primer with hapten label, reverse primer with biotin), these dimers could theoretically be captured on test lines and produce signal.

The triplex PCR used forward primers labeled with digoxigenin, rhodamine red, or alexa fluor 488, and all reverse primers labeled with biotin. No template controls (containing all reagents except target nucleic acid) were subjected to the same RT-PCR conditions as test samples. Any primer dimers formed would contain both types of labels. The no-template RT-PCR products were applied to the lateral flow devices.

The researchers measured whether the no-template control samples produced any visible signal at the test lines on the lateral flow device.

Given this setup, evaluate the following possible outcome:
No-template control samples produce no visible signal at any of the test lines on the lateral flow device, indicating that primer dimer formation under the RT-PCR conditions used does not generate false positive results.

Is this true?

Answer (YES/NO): YES